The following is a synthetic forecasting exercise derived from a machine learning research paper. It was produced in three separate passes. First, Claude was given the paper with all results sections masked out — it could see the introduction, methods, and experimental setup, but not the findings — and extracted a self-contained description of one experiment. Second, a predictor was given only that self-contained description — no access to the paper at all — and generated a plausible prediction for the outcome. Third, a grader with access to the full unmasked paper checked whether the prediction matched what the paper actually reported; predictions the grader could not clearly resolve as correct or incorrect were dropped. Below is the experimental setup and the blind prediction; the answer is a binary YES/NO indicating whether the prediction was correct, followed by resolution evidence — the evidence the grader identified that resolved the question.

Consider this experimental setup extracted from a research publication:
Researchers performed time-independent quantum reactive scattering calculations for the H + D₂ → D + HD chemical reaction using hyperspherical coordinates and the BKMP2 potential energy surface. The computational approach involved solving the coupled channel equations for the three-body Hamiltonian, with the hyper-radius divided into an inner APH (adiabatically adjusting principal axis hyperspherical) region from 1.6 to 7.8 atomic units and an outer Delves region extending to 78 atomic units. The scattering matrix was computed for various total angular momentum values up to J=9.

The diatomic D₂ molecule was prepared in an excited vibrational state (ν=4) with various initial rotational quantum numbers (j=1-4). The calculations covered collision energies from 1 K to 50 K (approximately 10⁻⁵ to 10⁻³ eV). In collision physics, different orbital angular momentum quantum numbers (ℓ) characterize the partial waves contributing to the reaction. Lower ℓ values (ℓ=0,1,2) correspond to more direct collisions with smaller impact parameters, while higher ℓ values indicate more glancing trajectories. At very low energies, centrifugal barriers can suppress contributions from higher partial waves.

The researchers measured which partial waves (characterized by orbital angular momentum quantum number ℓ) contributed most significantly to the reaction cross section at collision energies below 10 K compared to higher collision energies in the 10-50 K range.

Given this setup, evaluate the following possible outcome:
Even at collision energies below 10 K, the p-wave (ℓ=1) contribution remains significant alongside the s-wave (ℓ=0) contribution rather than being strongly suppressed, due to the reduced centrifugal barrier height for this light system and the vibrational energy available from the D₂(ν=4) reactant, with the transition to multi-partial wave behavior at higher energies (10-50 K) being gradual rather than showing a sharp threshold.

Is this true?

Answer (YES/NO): NO